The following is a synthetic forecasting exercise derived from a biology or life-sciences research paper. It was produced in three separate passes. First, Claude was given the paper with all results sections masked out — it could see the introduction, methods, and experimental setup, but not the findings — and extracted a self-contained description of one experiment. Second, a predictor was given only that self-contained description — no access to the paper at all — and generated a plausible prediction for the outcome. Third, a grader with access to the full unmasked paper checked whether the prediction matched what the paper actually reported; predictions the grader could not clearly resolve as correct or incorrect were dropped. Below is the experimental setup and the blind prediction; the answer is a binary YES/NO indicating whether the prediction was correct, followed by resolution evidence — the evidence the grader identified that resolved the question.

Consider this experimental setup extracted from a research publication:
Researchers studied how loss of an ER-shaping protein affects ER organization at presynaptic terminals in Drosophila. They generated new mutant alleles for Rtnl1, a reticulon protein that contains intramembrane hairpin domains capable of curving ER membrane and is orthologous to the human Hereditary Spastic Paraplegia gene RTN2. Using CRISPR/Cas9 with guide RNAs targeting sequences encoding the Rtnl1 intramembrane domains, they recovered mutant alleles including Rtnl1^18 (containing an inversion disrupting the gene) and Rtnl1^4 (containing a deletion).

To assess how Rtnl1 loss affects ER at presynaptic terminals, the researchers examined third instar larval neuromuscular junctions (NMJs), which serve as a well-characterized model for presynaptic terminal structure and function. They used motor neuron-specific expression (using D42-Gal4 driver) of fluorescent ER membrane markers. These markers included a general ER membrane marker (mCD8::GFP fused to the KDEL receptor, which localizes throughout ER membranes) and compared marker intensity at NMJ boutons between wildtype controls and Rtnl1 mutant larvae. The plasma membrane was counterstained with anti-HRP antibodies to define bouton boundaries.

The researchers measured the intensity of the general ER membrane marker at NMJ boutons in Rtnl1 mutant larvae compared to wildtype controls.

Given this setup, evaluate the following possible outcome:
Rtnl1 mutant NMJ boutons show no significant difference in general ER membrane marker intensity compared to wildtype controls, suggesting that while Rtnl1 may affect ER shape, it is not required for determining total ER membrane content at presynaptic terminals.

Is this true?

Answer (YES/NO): NO